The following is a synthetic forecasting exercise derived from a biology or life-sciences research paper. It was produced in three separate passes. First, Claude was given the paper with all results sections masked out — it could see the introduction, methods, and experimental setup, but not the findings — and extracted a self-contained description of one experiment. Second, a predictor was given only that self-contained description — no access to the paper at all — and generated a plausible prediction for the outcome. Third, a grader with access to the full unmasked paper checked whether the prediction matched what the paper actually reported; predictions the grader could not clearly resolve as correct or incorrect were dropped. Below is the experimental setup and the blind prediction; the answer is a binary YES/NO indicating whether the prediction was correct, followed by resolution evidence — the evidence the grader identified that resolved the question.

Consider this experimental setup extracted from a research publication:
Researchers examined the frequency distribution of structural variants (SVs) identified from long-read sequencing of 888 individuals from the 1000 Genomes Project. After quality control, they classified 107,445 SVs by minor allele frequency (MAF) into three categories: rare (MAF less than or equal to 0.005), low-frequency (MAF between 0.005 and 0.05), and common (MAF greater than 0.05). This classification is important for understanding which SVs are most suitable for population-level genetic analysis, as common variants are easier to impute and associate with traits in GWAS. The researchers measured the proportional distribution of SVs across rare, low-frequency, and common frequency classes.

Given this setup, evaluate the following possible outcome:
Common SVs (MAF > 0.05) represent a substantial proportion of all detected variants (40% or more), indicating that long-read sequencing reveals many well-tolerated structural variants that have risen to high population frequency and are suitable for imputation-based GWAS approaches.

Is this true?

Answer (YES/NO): NO